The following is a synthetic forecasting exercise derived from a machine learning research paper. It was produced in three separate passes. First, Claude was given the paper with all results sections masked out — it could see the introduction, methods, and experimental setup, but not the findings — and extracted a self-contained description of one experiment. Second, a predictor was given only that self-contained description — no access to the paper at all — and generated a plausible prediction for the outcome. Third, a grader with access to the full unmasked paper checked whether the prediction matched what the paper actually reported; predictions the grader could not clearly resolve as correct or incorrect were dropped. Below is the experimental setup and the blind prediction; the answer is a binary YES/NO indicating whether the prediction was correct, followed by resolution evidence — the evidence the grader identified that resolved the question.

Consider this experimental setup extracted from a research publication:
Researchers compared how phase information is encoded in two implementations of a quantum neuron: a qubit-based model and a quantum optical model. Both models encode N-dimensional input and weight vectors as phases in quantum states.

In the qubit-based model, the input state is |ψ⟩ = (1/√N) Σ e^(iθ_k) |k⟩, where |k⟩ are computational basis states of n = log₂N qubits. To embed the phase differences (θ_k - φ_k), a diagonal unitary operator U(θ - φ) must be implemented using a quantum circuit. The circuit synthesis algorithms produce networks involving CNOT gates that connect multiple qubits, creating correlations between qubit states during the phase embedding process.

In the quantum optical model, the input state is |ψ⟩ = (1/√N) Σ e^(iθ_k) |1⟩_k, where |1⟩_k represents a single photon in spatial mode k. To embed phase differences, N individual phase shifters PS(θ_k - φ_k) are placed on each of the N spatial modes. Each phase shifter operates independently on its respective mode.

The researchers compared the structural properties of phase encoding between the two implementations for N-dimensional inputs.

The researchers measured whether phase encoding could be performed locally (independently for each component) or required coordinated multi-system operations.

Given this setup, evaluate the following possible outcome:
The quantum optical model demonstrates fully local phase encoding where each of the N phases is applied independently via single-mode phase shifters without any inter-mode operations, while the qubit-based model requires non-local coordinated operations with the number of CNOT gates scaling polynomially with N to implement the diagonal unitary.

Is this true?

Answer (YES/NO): YES